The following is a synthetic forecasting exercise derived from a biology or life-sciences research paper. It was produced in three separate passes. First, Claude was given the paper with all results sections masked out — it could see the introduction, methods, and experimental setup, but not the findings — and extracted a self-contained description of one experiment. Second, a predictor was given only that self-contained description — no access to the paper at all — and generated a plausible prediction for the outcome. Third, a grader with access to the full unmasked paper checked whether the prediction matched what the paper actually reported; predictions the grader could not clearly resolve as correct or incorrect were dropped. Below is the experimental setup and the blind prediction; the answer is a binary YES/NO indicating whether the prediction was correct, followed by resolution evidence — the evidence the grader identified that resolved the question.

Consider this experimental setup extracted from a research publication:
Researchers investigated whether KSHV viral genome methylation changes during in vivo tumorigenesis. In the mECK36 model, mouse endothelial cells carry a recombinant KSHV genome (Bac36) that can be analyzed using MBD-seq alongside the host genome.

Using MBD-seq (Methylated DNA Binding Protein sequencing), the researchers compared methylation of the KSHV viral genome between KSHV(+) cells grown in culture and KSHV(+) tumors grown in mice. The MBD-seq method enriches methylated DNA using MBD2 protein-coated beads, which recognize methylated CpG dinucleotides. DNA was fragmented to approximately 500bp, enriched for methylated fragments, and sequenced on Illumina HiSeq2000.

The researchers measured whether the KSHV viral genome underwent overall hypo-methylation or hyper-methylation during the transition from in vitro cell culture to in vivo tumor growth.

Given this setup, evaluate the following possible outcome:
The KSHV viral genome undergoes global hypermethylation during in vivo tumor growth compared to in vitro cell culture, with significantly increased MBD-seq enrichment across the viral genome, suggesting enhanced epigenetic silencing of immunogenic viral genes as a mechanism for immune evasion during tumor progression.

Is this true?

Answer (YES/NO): NO